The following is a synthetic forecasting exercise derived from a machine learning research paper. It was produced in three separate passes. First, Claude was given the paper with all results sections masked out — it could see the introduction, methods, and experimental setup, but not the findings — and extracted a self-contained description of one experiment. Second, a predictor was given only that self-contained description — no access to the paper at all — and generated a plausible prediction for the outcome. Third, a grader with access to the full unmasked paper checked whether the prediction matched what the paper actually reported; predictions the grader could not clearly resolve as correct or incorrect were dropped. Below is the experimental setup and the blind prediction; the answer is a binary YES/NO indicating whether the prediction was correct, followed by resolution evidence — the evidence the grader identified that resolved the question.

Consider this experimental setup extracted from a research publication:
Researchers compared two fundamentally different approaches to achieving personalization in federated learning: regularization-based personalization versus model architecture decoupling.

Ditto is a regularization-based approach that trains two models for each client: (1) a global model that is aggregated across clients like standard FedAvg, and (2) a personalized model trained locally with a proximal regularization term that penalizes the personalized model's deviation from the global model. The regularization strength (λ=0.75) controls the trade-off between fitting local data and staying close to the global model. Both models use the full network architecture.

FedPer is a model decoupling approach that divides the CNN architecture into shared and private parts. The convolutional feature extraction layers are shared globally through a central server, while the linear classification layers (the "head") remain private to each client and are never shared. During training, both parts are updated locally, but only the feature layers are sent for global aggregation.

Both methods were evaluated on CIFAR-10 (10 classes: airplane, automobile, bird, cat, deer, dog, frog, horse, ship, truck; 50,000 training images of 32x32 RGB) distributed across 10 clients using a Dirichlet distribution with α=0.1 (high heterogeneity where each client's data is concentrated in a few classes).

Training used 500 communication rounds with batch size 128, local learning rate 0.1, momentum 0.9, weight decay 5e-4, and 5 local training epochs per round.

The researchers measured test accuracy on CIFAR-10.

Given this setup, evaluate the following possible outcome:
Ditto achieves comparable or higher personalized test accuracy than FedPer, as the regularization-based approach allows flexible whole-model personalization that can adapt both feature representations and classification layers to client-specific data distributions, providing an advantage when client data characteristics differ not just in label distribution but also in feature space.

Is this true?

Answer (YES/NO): NO